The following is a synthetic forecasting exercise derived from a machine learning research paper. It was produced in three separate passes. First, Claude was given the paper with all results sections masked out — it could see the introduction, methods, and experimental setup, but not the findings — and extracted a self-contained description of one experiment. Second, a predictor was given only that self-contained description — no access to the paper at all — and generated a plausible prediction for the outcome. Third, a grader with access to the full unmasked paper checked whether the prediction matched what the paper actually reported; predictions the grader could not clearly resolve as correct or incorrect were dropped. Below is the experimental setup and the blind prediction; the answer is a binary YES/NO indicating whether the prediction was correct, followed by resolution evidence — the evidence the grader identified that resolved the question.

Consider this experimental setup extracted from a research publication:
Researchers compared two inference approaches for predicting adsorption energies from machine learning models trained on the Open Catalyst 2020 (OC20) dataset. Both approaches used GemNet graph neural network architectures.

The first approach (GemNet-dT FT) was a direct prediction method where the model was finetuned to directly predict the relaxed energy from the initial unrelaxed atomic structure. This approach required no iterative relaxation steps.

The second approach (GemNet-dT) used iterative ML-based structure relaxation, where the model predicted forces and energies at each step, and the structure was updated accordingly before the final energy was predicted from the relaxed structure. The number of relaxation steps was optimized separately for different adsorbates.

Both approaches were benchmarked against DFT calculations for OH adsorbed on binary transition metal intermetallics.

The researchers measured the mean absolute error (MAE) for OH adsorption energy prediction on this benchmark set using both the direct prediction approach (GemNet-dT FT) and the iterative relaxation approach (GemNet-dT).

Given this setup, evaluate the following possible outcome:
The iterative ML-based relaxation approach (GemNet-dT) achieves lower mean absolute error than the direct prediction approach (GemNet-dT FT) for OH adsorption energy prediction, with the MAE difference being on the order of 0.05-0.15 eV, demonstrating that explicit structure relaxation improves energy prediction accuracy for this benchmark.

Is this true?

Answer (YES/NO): YES